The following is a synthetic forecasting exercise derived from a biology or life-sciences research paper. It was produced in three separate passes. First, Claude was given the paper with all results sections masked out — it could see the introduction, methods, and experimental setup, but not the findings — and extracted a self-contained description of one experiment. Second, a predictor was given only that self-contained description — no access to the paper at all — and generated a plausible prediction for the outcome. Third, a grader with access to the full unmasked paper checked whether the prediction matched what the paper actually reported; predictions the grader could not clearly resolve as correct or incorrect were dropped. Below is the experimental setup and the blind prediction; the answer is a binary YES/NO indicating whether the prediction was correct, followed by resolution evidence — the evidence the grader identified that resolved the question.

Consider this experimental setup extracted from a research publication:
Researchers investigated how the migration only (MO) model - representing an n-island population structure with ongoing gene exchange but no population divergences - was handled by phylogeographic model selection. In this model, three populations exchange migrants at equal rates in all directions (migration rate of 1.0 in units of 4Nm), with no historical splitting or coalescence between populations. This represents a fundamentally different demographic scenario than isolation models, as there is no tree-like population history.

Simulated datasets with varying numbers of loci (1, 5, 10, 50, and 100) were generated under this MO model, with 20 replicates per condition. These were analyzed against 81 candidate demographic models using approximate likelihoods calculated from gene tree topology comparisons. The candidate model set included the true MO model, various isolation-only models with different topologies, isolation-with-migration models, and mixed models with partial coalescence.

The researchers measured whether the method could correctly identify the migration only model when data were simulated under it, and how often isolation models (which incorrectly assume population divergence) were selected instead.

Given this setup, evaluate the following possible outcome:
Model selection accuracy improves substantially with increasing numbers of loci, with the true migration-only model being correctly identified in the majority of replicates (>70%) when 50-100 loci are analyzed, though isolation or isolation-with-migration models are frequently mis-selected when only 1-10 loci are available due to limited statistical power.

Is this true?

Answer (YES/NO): NO